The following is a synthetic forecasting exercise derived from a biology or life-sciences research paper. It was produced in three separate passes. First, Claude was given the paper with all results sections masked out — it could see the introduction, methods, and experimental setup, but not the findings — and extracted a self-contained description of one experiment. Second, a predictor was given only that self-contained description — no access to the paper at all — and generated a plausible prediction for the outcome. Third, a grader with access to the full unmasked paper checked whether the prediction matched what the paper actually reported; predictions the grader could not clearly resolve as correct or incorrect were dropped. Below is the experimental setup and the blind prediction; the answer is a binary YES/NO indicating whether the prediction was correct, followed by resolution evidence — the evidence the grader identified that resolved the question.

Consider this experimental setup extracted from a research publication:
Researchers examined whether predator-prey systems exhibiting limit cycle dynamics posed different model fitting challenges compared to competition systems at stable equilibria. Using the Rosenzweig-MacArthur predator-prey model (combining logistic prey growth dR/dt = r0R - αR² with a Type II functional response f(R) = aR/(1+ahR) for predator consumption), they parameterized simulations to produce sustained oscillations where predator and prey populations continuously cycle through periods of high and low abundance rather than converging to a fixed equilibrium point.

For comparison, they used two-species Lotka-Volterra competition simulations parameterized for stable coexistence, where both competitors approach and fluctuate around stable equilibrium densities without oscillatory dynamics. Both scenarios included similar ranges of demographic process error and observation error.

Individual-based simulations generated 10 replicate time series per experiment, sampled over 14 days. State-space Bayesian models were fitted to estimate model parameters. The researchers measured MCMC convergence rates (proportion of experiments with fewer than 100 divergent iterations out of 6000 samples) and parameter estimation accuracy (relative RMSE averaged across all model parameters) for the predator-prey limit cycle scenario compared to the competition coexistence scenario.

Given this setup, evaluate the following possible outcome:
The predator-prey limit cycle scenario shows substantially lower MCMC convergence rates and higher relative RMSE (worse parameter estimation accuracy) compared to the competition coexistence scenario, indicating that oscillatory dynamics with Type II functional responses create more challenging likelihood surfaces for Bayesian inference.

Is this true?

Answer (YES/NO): NO